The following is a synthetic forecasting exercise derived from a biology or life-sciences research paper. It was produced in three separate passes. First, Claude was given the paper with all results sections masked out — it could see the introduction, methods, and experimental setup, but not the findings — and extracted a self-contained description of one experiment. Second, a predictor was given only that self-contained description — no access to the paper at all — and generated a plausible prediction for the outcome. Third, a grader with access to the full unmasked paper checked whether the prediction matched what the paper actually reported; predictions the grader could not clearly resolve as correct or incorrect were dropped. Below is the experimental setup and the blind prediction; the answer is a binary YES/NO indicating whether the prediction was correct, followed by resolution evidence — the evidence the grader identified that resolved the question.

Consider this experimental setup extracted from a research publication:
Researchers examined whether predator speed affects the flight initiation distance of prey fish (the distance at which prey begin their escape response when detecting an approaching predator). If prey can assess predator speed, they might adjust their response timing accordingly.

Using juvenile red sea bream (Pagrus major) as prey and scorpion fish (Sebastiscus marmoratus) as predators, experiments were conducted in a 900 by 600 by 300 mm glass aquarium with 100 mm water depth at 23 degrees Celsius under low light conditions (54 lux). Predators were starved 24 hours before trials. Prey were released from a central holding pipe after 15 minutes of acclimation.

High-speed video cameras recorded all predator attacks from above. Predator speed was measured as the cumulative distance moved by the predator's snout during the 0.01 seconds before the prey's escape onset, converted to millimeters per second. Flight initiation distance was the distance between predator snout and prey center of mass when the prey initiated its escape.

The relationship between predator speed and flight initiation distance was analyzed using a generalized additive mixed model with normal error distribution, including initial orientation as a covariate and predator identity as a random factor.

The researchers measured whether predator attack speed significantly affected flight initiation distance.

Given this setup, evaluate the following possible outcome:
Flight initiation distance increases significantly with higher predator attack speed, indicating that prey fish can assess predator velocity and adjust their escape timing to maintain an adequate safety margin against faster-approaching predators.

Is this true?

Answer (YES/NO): YES